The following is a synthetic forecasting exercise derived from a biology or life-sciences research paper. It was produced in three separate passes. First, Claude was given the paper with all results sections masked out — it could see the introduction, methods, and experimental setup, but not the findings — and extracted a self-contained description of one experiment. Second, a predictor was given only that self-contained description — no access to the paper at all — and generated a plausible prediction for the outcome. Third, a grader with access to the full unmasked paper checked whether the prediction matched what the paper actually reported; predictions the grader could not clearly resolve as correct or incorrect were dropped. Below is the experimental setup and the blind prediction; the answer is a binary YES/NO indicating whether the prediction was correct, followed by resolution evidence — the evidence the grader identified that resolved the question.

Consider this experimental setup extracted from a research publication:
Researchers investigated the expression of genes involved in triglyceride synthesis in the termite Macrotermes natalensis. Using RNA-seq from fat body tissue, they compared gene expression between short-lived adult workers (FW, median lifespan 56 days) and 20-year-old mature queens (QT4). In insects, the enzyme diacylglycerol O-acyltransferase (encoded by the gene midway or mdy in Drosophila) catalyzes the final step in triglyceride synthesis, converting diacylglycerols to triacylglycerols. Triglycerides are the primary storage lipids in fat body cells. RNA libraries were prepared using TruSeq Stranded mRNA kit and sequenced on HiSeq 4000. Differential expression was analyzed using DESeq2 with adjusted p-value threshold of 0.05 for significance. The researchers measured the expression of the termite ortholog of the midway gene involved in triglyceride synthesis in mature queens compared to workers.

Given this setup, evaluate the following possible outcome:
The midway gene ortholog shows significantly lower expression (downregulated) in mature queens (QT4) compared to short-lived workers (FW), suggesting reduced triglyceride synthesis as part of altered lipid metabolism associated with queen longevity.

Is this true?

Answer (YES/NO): YES